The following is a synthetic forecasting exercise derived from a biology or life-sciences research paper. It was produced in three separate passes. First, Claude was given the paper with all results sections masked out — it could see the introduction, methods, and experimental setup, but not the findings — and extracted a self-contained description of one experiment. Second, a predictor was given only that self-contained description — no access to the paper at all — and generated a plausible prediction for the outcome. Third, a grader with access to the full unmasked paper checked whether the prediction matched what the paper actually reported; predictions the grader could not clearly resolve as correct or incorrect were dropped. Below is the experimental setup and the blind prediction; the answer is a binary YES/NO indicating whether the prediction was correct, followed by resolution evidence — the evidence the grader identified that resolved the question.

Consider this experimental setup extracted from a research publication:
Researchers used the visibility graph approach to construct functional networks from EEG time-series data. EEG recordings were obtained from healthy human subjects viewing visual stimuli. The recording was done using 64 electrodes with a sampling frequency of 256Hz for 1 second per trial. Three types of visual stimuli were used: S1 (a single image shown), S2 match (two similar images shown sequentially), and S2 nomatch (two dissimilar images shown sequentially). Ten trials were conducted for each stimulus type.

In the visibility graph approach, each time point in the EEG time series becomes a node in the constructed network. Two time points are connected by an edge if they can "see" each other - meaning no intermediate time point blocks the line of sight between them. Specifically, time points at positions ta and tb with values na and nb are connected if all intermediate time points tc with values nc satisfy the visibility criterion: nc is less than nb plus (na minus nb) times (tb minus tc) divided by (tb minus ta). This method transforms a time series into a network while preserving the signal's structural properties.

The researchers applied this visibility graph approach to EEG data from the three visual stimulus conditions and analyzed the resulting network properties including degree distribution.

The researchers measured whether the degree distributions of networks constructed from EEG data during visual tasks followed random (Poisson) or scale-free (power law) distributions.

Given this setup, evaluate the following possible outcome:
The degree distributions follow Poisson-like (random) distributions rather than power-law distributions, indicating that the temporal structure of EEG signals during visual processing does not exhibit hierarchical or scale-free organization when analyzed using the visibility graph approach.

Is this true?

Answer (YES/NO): NO